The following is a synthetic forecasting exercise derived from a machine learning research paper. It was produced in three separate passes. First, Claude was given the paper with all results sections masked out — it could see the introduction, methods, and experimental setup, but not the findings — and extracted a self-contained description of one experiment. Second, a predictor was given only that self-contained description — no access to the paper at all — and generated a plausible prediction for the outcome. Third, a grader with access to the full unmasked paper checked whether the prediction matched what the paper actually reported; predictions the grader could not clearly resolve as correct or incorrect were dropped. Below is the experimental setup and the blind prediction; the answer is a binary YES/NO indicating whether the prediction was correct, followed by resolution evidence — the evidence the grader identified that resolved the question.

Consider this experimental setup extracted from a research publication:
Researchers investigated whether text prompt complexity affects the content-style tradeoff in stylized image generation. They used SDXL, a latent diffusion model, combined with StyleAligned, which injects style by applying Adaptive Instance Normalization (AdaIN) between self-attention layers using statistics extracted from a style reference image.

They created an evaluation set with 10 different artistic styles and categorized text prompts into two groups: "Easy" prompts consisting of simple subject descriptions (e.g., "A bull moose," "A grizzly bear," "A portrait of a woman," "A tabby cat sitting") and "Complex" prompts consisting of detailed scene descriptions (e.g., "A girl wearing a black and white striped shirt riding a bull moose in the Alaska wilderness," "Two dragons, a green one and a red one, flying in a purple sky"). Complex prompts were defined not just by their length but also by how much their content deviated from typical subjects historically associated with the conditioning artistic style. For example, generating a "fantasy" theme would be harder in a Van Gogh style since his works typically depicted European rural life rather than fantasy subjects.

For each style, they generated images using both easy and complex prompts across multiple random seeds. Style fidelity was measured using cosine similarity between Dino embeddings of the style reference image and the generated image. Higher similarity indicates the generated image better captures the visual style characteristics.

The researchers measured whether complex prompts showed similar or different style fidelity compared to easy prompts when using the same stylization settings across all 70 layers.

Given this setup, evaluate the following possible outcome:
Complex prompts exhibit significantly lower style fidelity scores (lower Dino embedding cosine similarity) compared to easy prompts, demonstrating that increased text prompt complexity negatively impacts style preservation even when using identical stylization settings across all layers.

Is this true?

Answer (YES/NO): YES